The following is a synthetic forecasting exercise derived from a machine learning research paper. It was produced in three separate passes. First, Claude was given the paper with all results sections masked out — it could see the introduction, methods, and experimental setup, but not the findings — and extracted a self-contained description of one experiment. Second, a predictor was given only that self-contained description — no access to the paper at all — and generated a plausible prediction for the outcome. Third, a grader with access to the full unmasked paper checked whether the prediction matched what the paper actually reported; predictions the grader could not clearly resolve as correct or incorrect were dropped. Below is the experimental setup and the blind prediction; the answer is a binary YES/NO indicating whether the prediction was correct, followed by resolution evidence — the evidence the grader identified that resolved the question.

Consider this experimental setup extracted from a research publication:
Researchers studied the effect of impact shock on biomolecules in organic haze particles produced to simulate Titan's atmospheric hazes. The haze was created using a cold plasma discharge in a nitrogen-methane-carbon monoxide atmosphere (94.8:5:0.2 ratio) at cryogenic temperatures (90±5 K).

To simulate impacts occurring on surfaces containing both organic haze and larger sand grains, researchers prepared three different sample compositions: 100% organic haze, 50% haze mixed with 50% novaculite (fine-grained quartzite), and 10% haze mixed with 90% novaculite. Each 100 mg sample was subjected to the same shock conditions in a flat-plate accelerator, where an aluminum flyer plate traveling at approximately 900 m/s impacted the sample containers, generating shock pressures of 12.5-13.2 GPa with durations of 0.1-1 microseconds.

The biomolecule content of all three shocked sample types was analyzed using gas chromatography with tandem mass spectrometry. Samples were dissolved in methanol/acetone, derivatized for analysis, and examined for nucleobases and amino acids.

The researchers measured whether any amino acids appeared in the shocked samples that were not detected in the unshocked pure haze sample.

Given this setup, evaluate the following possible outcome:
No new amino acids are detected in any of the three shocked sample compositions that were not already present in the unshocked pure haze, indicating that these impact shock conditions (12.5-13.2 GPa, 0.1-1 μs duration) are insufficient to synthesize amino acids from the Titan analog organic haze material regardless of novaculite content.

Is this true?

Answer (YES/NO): NO